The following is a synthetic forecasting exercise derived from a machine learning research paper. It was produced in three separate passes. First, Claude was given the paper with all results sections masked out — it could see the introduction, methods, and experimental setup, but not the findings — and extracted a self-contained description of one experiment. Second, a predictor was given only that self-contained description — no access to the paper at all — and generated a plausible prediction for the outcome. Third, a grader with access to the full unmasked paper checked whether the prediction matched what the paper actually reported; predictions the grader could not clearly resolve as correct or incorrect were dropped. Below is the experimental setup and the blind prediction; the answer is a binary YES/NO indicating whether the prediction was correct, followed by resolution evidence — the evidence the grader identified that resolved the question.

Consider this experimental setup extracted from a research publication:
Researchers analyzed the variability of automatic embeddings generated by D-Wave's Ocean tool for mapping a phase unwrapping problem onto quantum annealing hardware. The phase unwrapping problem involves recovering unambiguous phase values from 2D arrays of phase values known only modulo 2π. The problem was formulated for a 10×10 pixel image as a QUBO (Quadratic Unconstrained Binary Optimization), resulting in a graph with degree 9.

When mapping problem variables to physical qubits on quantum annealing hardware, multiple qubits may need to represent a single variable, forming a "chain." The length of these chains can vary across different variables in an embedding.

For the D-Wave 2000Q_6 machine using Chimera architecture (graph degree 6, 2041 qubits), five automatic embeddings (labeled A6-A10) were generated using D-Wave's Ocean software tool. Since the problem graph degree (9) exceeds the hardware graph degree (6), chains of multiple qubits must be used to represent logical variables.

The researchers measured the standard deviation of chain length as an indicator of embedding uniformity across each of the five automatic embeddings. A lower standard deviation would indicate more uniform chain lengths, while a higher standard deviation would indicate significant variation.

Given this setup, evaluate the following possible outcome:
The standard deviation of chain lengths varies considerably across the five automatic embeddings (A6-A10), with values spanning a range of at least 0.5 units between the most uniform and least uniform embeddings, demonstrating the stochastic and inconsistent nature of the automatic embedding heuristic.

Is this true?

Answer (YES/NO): YES